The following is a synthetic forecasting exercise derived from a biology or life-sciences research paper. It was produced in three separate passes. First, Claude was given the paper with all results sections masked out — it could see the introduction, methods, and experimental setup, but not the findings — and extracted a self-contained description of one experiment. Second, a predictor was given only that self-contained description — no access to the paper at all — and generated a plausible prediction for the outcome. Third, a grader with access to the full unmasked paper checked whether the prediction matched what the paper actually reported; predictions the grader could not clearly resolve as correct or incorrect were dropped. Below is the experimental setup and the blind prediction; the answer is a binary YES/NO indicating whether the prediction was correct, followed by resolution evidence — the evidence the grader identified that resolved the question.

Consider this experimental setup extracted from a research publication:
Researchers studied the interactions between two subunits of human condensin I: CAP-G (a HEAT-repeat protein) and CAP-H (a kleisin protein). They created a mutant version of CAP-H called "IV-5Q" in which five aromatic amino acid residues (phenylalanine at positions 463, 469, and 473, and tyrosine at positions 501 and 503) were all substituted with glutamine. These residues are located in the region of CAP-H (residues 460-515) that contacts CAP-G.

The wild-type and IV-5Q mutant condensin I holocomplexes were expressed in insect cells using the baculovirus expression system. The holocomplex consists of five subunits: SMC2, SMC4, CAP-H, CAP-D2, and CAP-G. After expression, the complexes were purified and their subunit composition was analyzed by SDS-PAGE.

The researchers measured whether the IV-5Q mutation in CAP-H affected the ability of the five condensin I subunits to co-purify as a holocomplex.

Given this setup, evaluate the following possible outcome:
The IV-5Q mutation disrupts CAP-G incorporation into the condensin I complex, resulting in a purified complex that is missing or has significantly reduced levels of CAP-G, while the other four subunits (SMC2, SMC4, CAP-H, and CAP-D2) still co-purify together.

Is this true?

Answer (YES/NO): YES